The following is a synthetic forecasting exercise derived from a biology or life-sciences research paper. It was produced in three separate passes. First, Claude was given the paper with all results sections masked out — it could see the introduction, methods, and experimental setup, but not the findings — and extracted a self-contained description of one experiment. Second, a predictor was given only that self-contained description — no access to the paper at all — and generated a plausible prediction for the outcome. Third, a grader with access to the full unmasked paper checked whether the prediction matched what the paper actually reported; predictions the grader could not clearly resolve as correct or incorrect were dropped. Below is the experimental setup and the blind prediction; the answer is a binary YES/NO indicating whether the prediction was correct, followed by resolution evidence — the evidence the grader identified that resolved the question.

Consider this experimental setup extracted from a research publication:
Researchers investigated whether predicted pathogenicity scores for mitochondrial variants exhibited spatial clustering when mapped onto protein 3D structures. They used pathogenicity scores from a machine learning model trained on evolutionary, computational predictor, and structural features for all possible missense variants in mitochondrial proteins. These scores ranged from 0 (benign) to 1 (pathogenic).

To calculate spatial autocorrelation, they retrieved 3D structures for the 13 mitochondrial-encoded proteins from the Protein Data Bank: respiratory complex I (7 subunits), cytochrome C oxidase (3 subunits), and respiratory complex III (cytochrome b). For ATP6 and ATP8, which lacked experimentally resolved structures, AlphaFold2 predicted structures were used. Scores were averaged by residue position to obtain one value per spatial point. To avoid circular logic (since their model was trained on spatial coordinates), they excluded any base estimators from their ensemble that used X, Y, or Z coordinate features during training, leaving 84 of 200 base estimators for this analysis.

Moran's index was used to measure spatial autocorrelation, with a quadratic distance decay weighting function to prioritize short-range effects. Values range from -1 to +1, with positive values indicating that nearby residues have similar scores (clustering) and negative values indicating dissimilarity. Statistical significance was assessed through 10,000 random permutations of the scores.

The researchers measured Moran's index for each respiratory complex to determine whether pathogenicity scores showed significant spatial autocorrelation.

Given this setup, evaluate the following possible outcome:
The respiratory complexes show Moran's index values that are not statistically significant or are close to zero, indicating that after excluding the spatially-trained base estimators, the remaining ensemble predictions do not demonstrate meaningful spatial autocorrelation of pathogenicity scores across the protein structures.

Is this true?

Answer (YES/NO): NO